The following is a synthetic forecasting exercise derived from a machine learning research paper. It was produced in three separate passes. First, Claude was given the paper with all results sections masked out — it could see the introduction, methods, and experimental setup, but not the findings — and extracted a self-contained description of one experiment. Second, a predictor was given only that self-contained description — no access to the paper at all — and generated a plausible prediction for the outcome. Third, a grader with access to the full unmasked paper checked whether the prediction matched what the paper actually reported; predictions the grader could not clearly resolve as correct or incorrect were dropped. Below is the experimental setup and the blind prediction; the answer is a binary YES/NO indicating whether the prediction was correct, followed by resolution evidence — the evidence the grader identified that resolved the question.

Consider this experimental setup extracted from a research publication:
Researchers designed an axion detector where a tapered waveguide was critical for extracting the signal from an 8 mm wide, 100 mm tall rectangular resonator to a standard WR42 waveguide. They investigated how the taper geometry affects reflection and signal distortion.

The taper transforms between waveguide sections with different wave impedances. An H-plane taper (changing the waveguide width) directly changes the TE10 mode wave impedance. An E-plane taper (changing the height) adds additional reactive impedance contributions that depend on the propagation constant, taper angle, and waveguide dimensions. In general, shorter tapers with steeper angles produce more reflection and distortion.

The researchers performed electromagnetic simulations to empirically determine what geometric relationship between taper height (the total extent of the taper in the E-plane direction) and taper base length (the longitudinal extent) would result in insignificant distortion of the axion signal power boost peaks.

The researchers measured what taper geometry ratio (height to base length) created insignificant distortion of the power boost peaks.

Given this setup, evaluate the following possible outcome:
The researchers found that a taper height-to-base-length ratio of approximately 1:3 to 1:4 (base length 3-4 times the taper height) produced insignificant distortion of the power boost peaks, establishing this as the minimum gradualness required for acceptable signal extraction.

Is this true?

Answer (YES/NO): NO